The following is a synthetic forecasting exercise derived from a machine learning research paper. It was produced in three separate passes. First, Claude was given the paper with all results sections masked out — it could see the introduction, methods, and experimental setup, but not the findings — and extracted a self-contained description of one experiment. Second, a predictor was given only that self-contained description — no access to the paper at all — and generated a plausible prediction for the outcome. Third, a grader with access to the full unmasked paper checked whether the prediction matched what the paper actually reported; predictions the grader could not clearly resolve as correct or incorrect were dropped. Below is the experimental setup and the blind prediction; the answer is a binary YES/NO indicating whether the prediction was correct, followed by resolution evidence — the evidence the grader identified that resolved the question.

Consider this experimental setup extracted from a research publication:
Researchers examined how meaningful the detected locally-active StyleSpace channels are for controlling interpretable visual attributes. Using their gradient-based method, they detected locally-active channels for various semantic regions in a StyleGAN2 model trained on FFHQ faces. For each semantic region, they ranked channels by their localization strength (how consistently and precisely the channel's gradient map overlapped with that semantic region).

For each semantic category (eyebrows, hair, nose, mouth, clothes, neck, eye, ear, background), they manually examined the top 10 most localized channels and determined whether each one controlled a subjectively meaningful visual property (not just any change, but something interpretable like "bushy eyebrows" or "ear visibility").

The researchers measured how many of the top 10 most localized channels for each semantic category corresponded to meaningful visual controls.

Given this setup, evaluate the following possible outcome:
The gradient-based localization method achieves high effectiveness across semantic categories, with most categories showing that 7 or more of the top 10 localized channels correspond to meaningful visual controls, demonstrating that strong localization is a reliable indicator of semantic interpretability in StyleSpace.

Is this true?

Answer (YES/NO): NO